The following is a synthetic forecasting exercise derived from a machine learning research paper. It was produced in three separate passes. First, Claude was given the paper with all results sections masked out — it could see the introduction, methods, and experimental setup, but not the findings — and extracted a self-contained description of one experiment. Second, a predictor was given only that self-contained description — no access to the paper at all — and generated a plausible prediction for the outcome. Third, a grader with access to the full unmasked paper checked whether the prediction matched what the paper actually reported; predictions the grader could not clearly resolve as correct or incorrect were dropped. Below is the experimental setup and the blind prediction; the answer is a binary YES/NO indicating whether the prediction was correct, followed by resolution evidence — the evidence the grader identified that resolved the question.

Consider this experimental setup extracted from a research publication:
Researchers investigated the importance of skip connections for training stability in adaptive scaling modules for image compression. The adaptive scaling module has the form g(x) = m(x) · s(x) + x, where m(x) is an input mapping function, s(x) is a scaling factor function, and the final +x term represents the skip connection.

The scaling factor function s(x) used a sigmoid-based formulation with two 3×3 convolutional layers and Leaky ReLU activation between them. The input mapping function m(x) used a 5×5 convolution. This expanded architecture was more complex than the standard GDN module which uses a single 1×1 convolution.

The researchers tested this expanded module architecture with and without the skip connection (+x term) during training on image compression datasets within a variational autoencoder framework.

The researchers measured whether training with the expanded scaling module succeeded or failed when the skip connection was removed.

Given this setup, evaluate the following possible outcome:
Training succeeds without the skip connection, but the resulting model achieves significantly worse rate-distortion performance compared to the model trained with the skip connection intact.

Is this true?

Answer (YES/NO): NO